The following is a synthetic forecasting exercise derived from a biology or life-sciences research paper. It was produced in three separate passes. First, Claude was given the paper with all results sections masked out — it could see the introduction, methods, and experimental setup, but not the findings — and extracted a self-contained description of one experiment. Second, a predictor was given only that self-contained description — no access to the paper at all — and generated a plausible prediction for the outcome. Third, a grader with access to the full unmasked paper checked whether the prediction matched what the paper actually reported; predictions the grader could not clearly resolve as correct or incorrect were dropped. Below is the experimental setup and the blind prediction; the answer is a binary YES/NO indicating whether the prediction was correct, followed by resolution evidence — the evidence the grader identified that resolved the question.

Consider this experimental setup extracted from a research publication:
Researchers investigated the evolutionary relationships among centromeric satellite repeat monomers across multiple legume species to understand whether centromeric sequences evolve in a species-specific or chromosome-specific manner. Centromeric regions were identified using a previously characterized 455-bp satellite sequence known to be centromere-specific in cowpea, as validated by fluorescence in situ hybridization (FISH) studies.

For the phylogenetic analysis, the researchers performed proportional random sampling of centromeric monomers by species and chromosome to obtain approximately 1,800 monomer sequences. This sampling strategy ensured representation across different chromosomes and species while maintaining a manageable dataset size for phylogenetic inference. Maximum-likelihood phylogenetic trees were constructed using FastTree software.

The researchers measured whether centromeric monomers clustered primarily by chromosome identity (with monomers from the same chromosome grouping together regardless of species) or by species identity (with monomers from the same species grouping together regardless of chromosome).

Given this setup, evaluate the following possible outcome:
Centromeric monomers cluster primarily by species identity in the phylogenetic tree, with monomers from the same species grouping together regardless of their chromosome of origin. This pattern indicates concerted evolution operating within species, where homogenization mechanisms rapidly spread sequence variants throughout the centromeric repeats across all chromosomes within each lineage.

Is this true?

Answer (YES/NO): NO